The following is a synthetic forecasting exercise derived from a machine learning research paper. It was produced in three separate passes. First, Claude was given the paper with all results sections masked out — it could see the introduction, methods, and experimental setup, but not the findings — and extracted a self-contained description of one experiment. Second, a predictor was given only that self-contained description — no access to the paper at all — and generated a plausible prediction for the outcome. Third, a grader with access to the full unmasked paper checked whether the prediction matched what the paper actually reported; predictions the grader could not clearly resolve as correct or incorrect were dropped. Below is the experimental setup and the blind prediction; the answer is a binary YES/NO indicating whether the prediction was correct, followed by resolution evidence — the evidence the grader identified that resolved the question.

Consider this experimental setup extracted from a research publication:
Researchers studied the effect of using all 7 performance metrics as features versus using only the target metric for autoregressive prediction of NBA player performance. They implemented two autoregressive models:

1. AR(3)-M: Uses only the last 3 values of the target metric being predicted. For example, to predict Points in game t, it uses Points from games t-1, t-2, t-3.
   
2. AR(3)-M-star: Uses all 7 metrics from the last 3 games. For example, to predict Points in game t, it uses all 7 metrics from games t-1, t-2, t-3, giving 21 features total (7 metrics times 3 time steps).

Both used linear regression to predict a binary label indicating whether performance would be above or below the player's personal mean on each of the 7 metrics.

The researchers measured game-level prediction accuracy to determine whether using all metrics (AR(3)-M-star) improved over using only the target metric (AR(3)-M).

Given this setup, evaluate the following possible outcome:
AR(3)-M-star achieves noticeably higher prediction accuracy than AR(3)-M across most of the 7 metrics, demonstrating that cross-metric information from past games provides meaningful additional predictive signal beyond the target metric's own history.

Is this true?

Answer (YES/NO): NO